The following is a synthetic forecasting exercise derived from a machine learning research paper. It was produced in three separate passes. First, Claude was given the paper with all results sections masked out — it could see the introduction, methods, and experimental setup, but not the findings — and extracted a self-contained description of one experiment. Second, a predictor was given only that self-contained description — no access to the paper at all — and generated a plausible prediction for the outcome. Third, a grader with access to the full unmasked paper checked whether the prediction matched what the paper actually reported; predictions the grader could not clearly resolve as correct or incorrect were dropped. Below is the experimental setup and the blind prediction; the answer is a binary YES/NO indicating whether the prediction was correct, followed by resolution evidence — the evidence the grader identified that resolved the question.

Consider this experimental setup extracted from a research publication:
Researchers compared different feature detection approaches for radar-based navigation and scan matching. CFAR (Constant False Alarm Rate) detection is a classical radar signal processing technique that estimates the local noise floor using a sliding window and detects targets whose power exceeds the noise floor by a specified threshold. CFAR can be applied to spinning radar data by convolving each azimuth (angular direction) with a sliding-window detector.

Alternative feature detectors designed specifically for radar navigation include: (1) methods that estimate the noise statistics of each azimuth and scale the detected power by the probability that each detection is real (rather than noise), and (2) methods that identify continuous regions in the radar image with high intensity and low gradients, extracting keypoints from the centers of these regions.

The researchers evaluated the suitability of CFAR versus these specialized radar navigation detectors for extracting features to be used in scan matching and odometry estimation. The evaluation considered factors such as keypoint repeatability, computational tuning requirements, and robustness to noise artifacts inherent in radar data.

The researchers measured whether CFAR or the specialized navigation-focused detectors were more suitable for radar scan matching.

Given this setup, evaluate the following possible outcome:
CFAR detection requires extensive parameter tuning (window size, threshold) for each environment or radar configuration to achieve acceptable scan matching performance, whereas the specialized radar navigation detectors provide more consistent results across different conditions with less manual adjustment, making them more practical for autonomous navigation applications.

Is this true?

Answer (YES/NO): NO